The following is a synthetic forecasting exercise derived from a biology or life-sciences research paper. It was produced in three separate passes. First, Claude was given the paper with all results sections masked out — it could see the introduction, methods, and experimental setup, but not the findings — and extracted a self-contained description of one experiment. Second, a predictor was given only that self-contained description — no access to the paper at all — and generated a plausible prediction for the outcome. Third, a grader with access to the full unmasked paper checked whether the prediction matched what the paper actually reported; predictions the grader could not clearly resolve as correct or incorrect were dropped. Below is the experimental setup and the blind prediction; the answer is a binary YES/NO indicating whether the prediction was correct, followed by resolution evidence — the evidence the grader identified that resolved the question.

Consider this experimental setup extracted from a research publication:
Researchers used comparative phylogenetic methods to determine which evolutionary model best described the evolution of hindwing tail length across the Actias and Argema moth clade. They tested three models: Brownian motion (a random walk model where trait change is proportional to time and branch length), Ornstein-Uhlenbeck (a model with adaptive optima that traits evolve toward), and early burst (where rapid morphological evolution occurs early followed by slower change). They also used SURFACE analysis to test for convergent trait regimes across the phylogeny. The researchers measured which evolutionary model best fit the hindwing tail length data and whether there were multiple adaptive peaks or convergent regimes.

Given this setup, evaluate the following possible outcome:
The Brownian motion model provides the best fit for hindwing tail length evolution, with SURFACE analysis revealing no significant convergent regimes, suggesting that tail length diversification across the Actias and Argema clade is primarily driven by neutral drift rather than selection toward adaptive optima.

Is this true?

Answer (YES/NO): NO